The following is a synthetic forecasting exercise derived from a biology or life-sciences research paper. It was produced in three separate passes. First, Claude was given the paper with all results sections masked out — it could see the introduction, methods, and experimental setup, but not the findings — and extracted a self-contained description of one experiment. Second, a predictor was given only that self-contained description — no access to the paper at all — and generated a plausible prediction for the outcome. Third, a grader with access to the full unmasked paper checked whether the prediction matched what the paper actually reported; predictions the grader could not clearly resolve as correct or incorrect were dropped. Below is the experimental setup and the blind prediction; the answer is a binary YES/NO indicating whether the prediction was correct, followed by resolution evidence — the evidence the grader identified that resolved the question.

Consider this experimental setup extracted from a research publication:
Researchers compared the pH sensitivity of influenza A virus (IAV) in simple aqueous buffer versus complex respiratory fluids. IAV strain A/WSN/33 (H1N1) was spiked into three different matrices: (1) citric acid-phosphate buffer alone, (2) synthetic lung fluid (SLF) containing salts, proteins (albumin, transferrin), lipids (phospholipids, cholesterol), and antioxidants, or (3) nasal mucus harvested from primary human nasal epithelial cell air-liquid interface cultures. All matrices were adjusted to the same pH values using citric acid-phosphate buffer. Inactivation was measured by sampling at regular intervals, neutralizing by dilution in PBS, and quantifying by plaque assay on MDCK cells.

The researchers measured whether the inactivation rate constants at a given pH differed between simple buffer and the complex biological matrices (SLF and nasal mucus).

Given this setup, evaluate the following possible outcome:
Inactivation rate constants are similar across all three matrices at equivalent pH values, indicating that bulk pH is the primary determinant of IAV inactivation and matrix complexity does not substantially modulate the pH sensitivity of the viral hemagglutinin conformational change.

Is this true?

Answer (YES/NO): NO